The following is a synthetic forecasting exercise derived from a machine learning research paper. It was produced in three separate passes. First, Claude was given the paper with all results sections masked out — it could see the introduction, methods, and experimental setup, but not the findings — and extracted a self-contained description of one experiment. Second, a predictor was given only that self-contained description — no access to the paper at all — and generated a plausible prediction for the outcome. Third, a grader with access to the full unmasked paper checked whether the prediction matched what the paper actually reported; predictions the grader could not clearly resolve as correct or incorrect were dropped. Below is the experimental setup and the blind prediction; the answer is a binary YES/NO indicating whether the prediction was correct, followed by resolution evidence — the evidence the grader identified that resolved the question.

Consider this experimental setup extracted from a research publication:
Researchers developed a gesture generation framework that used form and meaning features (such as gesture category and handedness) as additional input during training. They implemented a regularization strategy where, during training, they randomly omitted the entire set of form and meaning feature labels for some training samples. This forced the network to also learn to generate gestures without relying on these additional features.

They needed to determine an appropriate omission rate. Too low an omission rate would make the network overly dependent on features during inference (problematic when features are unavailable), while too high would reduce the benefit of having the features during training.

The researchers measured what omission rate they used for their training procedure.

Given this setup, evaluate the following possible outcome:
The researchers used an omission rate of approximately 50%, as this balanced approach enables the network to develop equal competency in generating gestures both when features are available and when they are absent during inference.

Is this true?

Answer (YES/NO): NO